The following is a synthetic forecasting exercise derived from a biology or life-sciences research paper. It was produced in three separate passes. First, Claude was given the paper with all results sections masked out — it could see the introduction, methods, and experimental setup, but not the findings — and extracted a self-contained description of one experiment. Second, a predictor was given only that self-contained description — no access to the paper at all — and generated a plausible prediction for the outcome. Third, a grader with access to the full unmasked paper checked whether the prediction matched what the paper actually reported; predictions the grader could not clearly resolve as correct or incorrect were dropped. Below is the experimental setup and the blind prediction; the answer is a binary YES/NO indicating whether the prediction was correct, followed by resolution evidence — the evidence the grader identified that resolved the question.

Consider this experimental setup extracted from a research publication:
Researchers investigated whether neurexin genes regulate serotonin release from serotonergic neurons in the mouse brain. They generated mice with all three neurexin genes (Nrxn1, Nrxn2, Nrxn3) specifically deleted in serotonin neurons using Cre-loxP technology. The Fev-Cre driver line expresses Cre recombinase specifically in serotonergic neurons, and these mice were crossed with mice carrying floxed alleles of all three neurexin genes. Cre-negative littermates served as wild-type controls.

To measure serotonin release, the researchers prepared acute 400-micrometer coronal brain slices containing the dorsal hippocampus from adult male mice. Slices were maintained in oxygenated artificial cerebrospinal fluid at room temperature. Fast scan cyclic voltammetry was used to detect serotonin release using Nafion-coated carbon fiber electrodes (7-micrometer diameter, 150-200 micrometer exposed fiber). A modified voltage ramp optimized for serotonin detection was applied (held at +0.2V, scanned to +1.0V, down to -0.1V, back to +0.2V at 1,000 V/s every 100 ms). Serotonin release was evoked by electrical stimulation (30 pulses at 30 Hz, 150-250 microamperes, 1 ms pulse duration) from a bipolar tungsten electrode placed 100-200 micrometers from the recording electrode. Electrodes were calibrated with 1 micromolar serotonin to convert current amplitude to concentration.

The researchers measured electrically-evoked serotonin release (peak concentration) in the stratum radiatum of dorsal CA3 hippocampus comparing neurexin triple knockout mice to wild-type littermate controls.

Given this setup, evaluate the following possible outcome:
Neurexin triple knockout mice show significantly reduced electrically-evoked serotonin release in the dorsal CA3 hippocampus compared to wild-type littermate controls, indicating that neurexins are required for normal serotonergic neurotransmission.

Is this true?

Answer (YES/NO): YES